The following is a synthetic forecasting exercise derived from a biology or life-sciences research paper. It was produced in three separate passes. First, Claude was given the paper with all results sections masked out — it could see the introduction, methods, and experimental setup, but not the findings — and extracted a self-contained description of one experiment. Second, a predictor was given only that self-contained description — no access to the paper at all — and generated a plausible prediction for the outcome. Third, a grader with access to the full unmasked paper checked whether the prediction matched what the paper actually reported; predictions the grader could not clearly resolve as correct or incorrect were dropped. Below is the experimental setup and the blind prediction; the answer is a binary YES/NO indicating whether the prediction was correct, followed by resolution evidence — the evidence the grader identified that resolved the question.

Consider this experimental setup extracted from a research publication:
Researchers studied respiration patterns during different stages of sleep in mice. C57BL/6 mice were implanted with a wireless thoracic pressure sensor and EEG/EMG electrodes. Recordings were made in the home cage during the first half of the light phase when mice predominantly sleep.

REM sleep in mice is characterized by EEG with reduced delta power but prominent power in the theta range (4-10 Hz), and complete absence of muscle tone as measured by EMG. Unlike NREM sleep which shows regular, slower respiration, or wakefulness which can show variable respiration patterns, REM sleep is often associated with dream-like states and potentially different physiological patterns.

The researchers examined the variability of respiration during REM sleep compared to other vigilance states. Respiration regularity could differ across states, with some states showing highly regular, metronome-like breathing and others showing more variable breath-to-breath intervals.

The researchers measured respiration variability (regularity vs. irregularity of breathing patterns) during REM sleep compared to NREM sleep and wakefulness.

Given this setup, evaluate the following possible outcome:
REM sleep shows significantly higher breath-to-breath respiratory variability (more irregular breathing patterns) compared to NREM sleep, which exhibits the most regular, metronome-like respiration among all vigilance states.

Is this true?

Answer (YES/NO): NO